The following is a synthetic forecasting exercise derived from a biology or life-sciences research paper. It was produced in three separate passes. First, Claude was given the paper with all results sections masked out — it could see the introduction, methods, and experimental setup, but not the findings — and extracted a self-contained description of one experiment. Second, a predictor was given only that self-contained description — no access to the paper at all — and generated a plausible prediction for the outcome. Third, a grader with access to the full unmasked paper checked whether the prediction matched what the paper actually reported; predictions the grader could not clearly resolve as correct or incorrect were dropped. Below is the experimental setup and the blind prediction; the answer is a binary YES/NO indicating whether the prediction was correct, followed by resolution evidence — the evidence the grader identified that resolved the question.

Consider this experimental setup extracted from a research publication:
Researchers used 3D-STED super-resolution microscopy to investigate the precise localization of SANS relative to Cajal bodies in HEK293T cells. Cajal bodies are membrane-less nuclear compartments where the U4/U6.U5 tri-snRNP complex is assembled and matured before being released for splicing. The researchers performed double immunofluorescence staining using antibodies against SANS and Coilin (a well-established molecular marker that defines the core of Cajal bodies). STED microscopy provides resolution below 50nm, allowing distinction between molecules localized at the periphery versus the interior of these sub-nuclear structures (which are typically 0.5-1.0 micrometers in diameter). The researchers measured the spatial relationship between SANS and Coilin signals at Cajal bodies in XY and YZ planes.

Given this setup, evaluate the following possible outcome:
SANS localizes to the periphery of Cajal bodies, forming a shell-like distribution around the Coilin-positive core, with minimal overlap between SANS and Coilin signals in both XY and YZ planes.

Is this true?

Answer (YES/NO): YES